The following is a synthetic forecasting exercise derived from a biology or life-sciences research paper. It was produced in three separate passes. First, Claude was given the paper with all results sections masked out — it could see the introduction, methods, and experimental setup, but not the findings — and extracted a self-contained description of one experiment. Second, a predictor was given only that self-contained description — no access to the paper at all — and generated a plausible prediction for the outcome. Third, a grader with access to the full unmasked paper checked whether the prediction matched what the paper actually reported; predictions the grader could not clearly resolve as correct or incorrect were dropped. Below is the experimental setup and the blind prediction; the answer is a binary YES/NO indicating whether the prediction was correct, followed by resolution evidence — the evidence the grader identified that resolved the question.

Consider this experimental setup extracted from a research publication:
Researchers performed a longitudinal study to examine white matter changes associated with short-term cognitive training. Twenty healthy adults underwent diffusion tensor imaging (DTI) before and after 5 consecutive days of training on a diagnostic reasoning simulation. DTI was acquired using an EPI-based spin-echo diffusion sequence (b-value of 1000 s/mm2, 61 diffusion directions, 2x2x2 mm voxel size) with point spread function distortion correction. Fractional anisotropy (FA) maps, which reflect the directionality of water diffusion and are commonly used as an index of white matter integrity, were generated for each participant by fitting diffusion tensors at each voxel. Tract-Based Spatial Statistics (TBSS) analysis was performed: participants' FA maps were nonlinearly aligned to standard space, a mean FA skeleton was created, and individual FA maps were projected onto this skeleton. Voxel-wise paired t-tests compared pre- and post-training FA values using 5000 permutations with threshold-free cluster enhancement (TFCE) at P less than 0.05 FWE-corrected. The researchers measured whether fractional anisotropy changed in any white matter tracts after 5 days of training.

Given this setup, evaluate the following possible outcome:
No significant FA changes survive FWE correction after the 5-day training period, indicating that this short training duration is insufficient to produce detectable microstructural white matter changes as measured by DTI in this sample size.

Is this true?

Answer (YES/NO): NO